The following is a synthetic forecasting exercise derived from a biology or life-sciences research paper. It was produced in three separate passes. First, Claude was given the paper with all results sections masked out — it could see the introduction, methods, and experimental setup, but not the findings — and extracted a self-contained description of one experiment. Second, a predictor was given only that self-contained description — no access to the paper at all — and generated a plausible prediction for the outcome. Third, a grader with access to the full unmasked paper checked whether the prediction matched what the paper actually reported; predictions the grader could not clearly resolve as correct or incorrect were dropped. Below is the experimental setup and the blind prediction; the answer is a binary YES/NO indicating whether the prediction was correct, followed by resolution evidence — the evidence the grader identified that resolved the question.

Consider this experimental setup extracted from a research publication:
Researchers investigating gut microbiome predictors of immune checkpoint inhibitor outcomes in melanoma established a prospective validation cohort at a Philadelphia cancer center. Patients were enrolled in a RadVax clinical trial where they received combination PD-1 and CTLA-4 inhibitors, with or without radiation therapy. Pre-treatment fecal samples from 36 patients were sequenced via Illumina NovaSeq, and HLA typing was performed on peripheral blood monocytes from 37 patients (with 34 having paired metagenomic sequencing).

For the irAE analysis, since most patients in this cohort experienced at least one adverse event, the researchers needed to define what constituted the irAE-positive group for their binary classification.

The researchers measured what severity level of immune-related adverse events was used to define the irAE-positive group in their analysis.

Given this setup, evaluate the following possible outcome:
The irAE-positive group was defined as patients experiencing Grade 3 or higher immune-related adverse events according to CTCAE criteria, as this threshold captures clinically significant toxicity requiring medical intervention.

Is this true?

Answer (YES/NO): YES